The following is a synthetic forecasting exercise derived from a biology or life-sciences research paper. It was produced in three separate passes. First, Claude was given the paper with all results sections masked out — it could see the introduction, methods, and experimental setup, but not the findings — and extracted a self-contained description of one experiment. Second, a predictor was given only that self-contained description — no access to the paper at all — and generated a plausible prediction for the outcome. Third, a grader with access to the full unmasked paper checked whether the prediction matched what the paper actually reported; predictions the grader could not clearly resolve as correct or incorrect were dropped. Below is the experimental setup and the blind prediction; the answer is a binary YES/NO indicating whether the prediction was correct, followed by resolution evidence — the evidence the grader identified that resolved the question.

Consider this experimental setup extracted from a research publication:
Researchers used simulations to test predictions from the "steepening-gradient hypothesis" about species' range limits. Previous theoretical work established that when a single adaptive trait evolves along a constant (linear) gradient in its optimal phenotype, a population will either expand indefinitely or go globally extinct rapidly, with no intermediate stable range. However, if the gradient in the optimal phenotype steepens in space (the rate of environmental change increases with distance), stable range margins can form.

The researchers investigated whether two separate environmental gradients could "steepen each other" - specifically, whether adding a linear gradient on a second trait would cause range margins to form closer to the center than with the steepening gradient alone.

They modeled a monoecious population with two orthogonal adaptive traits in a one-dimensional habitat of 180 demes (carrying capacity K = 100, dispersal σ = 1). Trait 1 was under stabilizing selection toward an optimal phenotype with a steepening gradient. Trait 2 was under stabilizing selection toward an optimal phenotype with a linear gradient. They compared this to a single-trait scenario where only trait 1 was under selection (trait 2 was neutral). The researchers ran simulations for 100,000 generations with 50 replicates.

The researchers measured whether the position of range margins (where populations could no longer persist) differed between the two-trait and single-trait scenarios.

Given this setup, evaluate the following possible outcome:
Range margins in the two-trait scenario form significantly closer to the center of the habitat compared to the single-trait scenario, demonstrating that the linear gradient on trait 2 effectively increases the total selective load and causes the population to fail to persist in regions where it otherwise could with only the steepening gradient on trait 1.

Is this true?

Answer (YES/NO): YES